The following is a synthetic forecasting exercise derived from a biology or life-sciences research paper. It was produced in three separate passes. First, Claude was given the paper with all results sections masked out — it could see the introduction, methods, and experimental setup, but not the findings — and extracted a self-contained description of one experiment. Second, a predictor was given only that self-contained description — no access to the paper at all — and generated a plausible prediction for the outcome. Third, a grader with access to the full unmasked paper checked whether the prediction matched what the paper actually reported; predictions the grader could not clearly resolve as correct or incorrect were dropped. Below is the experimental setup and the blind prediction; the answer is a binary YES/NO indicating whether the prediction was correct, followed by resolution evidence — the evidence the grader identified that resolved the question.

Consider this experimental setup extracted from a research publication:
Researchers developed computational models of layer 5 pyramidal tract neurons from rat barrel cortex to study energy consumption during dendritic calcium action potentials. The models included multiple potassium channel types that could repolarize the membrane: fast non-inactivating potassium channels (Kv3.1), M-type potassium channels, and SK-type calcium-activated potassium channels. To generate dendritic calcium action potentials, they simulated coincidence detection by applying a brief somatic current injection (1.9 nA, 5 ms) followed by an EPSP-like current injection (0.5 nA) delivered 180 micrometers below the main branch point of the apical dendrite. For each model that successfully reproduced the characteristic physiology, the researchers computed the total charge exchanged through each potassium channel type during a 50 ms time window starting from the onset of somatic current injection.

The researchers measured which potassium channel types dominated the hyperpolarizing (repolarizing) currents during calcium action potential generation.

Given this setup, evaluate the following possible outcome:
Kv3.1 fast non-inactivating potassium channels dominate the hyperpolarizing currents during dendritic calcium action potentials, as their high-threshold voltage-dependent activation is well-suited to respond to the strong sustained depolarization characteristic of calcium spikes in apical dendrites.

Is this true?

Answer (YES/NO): NO